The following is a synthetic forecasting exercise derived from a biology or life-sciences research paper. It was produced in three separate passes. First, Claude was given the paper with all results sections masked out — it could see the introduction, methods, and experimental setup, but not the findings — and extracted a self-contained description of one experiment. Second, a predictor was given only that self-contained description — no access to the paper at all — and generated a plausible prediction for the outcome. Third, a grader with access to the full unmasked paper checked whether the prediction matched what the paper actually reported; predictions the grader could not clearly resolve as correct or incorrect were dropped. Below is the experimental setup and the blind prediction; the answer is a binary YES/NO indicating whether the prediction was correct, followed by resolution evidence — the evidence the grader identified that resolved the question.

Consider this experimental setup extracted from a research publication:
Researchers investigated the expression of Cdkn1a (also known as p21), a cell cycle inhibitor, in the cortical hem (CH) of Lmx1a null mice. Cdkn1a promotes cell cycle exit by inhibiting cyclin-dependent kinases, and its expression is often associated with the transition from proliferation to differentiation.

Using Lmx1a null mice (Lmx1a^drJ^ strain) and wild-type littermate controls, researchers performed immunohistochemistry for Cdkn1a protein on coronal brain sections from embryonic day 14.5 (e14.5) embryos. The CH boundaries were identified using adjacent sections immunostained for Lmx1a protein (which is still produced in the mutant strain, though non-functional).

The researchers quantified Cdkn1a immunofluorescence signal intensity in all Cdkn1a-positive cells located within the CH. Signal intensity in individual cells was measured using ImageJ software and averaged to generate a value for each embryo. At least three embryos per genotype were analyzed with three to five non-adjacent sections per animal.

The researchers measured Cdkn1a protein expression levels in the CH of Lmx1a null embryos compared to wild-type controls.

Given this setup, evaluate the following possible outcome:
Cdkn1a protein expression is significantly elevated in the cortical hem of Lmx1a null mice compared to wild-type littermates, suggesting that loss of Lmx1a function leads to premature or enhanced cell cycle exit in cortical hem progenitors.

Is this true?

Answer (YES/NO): NO